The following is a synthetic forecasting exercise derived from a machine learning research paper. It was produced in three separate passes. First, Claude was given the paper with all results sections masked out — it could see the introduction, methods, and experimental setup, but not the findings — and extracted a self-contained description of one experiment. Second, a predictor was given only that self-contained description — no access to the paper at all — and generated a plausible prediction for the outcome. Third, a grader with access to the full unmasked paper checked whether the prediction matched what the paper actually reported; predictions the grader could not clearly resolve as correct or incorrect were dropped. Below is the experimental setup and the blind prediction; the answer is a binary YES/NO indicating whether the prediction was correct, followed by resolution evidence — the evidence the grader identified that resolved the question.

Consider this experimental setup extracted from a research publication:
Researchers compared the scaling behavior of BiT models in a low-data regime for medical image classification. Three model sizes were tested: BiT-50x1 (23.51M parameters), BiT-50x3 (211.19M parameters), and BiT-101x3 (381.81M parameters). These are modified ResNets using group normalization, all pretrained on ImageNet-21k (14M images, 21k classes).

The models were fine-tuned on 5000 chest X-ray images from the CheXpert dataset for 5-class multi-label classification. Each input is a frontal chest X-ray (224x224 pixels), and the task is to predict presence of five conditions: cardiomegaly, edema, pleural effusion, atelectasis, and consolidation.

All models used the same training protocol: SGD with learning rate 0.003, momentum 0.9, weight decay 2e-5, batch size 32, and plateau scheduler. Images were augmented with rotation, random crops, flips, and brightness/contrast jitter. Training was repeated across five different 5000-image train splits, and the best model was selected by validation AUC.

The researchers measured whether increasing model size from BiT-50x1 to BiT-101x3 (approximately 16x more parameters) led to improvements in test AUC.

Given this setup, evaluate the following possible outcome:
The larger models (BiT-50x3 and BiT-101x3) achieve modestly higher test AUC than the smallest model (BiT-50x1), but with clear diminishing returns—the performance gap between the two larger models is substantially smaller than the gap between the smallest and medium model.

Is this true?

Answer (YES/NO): NO